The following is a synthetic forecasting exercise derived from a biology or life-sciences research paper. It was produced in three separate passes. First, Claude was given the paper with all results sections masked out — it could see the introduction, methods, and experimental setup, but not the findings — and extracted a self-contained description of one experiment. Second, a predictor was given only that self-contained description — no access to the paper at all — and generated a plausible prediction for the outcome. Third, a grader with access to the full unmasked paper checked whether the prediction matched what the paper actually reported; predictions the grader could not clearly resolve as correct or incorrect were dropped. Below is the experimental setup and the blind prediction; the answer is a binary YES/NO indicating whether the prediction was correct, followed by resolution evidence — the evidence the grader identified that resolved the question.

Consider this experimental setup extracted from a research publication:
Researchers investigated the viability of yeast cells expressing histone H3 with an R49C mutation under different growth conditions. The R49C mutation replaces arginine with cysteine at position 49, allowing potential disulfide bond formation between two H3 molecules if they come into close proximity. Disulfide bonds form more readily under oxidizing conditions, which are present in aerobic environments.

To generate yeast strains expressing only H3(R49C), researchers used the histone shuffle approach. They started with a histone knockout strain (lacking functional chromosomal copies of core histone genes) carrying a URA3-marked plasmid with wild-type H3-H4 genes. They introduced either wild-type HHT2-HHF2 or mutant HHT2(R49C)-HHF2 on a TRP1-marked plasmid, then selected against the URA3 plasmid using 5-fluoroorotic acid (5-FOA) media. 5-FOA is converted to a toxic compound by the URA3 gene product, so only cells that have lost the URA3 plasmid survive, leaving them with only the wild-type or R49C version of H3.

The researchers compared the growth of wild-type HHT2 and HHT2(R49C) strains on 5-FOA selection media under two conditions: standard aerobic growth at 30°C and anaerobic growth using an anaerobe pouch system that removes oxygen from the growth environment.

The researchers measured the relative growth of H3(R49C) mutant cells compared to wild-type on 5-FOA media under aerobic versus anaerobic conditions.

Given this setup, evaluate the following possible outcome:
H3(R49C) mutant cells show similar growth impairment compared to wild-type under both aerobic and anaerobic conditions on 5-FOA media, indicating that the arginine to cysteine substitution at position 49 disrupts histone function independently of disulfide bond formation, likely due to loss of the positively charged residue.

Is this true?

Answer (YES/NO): NO